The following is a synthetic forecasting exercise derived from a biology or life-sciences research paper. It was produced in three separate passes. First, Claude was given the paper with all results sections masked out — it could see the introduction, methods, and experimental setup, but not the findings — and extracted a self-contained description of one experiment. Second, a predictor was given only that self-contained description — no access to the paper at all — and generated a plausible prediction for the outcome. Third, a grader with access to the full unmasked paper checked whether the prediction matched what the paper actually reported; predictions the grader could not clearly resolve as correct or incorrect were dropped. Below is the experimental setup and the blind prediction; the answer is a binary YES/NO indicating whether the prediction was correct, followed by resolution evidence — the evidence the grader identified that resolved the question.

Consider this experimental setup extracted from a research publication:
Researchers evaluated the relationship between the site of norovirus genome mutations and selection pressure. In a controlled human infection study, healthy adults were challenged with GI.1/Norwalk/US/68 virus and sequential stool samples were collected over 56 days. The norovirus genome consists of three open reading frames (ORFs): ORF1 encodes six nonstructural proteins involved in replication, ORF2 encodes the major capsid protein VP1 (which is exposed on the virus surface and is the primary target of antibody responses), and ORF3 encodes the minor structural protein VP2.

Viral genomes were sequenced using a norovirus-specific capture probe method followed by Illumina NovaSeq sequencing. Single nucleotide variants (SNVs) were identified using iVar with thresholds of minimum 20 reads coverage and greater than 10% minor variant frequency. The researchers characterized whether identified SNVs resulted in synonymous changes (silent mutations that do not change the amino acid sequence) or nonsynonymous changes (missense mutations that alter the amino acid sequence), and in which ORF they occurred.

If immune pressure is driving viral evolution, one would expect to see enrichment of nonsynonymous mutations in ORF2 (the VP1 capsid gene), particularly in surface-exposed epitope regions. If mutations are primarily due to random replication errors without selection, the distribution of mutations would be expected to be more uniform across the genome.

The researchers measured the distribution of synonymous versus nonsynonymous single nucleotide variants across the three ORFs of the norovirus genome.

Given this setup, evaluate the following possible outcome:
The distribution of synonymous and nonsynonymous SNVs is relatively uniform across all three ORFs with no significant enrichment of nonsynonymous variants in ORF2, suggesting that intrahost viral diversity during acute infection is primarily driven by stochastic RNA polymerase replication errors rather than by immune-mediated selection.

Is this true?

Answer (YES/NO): NO